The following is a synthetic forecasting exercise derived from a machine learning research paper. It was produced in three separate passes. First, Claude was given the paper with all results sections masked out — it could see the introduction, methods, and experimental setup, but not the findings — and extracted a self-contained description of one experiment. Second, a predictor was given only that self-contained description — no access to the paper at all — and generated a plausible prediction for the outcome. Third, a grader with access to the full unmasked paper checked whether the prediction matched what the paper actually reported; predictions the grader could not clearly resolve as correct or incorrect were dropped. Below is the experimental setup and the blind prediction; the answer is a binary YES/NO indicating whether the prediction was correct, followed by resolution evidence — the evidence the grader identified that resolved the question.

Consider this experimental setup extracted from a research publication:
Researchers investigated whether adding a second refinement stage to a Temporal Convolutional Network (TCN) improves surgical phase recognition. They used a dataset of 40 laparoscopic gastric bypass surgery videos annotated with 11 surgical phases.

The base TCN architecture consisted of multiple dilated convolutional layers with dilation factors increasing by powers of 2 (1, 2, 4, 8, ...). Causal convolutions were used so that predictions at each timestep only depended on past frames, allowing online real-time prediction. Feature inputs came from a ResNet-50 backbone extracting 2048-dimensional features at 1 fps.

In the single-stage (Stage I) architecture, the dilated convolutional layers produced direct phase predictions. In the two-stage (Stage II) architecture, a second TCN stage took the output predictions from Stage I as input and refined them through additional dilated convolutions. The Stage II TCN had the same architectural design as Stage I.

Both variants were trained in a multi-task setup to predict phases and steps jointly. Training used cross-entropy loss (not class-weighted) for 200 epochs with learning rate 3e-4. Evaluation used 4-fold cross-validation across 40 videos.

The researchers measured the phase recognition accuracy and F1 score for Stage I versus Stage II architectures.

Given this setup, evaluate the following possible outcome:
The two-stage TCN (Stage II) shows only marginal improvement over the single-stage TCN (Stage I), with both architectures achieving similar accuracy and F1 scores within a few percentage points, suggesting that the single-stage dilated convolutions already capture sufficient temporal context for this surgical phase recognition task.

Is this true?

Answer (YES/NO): NO